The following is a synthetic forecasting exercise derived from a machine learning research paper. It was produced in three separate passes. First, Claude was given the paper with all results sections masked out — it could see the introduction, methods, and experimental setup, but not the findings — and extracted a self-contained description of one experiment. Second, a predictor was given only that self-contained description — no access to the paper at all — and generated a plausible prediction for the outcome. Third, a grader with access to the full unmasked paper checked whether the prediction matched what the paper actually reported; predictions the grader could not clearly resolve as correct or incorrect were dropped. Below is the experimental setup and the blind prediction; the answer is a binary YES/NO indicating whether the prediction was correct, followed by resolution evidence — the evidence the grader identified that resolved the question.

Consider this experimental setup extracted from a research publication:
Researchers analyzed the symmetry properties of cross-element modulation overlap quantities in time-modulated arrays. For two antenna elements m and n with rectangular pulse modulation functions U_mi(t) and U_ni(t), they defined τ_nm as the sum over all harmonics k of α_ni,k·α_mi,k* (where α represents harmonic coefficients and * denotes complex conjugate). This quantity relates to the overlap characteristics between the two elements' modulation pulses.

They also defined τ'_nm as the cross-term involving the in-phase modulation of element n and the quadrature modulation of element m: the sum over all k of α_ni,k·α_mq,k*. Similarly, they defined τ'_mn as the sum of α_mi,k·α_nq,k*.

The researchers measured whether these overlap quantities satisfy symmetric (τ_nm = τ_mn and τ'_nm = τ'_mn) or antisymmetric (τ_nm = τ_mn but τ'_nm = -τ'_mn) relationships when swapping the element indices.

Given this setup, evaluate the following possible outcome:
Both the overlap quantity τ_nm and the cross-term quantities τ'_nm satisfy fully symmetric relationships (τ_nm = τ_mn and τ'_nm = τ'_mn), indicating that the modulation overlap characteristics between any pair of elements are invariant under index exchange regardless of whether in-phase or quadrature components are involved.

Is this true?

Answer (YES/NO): NO